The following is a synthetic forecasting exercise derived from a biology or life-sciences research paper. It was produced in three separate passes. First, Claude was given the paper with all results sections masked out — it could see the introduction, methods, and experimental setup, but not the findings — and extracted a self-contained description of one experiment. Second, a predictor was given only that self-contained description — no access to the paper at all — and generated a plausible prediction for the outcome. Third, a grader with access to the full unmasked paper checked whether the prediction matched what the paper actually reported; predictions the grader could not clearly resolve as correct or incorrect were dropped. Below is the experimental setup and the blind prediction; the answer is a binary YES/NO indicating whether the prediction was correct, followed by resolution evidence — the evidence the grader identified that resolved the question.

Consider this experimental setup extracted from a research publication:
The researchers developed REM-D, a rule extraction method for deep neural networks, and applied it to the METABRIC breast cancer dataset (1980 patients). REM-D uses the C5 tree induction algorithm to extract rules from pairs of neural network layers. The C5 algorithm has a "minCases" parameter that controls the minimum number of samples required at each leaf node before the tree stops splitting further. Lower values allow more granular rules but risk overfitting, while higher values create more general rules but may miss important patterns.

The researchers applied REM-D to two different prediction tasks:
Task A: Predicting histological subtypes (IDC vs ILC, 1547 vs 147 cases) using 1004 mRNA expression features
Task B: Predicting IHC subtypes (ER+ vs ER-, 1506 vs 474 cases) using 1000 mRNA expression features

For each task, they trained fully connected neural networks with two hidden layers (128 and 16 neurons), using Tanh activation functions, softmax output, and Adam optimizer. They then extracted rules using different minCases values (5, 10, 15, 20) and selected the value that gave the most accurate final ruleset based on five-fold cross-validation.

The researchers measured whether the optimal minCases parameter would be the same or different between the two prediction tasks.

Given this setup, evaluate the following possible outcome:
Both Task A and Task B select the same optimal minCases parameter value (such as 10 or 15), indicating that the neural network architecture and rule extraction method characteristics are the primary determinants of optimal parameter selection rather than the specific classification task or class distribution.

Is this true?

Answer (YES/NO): NO